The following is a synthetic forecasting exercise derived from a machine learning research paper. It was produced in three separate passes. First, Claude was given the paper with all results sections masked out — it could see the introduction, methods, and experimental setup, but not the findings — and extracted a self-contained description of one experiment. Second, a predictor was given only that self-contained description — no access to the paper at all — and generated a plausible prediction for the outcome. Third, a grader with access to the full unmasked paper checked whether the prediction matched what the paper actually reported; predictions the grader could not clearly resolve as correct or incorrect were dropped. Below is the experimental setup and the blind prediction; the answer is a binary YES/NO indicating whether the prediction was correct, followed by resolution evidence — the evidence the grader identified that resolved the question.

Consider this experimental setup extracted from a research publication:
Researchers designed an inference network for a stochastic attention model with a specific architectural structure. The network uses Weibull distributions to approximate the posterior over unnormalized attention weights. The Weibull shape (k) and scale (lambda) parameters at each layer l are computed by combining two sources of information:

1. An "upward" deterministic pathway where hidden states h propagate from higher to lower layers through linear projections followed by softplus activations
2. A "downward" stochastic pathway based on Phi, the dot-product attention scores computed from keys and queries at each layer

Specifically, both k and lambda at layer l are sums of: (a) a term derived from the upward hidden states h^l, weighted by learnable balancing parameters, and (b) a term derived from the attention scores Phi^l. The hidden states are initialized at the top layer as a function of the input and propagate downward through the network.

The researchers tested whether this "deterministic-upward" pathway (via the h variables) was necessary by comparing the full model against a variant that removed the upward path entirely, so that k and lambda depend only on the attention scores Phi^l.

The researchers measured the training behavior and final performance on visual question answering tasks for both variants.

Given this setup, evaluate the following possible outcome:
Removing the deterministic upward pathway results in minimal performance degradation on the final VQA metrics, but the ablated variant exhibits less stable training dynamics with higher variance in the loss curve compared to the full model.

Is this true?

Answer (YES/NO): NO